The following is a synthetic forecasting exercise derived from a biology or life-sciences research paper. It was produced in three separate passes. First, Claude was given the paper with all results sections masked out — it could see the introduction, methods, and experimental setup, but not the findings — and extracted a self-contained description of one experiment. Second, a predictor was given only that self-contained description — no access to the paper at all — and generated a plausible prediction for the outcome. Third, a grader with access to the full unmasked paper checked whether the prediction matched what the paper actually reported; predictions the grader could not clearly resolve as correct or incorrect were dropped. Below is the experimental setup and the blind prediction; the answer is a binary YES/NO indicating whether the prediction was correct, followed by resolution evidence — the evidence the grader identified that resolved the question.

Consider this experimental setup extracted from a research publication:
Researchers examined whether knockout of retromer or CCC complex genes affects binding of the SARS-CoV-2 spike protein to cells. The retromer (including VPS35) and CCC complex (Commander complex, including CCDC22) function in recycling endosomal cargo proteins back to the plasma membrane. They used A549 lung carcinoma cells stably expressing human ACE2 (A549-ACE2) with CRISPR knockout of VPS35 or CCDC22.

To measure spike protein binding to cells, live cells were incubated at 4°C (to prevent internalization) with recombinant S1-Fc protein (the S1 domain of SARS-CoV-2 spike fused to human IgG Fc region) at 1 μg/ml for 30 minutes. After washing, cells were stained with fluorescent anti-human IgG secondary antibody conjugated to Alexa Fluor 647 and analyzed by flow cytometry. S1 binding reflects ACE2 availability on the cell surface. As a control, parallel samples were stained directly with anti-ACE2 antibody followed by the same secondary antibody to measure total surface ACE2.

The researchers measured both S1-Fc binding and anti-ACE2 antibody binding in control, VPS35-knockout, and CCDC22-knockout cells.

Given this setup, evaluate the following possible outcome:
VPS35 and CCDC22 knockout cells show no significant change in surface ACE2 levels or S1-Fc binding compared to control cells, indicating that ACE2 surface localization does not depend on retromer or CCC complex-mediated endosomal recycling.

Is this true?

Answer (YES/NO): NO